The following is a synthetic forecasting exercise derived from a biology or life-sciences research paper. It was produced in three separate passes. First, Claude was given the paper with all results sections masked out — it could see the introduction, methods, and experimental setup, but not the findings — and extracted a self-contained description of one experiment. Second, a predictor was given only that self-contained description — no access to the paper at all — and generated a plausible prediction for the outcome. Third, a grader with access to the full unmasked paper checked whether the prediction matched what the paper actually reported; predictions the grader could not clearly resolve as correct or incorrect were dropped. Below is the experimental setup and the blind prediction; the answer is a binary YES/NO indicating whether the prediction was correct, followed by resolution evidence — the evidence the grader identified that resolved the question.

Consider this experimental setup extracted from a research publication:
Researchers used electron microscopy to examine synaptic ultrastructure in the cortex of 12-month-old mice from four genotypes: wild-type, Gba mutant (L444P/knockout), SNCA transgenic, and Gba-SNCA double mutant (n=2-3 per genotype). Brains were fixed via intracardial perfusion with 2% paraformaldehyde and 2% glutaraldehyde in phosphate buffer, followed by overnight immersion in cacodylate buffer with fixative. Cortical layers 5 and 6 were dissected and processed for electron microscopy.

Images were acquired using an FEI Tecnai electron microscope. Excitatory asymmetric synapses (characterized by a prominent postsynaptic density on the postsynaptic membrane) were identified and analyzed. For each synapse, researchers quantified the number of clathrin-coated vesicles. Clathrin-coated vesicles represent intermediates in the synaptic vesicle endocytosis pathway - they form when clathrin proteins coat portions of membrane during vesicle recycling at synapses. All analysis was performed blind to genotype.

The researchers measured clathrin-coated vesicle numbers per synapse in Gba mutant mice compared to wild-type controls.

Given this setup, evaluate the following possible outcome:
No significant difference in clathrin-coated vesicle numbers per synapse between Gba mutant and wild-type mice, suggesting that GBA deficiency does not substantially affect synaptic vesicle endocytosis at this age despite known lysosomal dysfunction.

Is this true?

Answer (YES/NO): NO